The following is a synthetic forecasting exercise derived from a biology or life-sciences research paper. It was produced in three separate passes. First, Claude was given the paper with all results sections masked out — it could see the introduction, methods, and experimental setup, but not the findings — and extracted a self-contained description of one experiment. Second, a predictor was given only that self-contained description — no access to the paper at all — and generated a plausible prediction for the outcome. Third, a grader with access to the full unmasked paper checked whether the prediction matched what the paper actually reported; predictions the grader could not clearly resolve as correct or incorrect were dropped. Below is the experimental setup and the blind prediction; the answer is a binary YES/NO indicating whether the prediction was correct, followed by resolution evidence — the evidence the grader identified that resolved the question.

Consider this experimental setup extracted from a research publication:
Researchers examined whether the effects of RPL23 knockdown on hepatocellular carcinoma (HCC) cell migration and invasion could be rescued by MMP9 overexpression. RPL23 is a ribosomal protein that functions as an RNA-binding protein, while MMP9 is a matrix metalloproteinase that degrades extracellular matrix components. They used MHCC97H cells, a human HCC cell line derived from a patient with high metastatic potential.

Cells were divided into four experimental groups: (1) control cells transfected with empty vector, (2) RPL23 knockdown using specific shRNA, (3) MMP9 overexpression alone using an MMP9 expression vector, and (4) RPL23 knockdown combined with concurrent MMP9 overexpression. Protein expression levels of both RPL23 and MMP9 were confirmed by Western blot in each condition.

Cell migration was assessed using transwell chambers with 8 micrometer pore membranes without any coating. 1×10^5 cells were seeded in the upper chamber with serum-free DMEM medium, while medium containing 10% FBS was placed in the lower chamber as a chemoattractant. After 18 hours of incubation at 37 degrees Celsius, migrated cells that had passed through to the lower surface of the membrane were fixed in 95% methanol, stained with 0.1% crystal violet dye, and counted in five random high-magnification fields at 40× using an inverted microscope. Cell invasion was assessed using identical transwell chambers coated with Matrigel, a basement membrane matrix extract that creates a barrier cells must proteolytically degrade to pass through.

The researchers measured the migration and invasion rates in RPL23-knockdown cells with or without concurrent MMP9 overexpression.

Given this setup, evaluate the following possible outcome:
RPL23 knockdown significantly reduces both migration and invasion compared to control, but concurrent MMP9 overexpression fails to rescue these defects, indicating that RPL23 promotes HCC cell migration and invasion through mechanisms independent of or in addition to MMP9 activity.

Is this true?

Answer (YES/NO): NO